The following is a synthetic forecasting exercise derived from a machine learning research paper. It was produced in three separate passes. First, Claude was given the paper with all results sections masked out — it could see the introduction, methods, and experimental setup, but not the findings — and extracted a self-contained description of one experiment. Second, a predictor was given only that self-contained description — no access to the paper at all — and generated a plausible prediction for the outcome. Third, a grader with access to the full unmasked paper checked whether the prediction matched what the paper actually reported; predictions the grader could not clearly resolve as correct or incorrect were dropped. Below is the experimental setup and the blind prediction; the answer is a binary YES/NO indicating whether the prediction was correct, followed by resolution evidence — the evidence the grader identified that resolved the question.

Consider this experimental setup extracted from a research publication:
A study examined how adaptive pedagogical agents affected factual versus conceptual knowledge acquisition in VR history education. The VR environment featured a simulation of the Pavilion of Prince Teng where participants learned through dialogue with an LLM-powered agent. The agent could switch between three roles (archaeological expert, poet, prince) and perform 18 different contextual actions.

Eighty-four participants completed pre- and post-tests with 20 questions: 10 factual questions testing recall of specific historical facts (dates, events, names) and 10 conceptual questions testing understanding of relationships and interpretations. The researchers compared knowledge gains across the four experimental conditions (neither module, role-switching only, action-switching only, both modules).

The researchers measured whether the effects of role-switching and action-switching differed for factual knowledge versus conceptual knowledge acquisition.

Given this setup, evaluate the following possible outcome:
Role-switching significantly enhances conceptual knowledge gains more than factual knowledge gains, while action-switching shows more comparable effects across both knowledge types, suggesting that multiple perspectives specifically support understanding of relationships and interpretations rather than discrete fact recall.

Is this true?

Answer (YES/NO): NO